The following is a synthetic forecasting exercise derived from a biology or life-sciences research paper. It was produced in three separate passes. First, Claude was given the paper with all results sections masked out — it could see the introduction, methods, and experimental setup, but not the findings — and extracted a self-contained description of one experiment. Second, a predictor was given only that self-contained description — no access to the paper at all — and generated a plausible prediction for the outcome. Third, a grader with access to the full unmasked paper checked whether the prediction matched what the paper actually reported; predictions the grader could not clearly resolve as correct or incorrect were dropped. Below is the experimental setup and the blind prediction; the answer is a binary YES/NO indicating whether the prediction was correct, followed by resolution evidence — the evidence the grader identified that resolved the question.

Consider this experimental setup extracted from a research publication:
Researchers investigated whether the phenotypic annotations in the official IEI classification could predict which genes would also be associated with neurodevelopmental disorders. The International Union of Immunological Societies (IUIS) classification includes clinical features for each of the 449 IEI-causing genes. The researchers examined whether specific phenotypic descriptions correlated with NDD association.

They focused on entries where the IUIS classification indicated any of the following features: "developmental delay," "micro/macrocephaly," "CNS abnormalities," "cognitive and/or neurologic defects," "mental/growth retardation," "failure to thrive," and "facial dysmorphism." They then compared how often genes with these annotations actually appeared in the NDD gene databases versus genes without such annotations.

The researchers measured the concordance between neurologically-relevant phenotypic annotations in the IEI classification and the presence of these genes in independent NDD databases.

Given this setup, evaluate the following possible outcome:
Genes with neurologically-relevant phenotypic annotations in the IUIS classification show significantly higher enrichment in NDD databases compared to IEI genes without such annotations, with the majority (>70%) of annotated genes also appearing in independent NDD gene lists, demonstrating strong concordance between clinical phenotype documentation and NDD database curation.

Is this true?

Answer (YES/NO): NO